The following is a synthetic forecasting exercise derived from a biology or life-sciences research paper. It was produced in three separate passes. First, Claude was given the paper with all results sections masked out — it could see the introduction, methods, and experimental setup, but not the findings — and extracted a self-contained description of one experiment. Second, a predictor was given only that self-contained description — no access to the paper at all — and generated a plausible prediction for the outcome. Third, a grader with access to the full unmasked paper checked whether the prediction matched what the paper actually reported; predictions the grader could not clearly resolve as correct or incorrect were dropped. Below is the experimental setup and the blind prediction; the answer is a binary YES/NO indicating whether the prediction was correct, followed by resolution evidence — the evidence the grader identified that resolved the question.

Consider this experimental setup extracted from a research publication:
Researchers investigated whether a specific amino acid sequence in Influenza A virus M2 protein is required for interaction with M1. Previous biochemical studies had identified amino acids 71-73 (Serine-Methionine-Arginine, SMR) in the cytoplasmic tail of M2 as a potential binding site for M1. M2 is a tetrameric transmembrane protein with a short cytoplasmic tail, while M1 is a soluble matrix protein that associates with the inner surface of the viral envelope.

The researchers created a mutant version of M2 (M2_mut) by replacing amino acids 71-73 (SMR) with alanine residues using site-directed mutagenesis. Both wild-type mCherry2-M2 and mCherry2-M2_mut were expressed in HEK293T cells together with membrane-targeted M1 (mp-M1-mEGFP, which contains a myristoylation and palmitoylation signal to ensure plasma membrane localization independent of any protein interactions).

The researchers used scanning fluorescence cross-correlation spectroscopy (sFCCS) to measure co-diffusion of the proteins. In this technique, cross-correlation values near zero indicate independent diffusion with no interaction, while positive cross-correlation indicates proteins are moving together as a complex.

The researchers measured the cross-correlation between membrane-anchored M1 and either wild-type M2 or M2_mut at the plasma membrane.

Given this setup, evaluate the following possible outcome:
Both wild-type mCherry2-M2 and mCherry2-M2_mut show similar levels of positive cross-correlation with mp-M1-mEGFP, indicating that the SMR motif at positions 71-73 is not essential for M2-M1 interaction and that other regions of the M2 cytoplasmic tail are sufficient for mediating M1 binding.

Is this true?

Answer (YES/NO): NO